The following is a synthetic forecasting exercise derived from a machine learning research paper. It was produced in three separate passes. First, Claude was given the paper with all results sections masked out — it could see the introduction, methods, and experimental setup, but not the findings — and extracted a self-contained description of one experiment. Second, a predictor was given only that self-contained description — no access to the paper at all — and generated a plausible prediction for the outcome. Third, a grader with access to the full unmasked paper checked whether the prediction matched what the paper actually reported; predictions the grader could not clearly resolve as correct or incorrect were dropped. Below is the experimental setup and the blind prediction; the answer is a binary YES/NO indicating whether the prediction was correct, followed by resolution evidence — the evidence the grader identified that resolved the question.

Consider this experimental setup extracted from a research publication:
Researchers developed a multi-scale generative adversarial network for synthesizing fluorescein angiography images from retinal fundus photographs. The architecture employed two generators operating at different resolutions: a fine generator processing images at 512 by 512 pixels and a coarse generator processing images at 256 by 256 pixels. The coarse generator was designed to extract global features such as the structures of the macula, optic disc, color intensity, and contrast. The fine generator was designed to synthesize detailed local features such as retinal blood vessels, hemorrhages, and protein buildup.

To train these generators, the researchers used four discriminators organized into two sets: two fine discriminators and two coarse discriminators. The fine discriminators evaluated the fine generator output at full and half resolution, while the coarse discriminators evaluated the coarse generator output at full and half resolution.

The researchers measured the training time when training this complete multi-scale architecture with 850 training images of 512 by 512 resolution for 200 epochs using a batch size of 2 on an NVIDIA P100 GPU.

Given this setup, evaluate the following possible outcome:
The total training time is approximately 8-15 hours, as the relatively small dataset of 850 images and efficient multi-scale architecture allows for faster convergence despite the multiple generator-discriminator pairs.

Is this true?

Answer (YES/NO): NO